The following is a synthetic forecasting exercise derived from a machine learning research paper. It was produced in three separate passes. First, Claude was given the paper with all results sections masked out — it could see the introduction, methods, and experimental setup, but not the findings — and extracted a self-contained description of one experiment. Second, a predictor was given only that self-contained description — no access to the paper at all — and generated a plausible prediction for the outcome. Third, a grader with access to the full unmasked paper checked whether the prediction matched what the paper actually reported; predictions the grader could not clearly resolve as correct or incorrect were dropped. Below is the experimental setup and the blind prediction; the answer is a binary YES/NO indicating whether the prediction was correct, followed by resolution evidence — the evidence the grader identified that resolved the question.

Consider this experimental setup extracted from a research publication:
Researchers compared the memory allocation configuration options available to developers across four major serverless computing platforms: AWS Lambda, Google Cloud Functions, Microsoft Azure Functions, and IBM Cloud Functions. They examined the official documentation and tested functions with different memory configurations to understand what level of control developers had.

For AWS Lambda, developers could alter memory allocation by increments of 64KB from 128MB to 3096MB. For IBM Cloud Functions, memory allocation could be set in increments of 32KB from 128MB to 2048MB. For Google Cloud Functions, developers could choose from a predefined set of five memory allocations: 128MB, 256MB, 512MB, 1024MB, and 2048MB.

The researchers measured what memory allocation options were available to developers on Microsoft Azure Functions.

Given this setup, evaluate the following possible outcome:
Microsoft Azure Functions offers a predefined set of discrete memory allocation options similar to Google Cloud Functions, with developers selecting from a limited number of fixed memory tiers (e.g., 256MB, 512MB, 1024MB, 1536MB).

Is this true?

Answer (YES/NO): NO